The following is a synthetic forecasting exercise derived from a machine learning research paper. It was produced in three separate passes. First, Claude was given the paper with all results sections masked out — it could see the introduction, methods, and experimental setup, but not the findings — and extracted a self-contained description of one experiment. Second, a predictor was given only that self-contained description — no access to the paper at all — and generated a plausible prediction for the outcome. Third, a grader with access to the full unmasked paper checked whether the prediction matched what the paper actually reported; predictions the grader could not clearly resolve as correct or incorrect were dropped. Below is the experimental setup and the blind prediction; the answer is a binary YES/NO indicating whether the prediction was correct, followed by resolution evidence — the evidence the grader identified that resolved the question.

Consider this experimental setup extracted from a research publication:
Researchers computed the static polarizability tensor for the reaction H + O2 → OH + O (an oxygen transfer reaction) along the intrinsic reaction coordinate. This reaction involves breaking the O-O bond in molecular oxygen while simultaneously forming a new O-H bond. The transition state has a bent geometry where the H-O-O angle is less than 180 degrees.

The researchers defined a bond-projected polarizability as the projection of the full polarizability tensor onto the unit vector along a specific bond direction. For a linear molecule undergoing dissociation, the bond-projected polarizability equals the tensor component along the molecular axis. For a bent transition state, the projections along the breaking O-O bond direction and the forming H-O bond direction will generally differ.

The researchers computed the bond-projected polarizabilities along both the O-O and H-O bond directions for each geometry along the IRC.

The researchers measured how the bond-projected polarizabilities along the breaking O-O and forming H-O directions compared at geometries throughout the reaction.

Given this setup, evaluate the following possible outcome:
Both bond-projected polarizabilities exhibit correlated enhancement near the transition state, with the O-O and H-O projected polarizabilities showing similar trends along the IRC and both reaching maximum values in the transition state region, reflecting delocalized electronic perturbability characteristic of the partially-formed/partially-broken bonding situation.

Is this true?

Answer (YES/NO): NO